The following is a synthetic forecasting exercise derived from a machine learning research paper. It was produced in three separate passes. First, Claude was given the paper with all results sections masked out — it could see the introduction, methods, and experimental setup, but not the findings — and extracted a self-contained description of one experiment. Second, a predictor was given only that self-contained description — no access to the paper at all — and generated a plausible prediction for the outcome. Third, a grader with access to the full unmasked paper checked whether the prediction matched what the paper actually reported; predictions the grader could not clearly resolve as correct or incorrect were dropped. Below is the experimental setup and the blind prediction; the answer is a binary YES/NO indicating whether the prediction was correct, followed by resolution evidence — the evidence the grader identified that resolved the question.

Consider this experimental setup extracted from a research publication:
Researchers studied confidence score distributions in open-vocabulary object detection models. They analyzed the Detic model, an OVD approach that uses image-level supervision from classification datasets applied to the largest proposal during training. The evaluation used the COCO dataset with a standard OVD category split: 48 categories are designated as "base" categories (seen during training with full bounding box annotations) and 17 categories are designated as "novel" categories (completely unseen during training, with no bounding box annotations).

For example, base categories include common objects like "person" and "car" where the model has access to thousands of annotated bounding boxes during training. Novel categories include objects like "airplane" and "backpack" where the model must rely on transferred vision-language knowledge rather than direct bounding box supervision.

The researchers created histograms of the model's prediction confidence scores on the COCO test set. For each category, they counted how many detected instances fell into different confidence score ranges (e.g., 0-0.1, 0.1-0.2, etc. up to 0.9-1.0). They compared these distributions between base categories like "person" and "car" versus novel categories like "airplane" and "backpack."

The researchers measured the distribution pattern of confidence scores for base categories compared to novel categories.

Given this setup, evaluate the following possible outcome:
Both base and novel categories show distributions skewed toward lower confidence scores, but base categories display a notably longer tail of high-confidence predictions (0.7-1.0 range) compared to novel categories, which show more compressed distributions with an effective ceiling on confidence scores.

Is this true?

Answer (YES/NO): NO